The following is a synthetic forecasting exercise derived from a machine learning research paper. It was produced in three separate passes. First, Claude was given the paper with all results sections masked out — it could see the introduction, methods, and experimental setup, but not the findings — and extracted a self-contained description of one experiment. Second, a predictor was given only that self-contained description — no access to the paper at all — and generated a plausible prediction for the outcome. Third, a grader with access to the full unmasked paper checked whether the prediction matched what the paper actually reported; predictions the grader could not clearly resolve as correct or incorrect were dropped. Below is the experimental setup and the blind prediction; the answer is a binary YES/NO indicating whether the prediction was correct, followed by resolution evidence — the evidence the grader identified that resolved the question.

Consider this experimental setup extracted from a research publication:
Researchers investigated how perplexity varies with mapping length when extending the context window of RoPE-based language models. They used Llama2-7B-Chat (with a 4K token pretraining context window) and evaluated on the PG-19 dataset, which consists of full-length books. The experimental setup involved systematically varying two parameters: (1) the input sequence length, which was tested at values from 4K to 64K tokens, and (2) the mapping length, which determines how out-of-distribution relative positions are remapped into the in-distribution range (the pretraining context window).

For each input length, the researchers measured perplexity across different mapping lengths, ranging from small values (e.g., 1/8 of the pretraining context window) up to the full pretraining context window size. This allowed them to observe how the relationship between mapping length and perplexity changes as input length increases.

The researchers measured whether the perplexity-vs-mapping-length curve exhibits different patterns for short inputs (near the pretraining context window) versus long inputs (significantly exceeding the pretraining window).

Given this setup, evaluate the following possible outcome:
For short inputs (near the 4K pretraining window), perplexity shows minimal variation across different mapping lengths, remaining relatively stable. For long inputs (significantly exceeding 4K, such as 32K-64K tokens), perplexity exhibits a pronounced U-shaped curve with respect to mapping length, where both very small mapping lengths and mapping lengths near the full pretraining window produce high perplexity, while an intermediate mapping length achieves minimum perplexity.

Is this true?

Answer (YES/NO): NO